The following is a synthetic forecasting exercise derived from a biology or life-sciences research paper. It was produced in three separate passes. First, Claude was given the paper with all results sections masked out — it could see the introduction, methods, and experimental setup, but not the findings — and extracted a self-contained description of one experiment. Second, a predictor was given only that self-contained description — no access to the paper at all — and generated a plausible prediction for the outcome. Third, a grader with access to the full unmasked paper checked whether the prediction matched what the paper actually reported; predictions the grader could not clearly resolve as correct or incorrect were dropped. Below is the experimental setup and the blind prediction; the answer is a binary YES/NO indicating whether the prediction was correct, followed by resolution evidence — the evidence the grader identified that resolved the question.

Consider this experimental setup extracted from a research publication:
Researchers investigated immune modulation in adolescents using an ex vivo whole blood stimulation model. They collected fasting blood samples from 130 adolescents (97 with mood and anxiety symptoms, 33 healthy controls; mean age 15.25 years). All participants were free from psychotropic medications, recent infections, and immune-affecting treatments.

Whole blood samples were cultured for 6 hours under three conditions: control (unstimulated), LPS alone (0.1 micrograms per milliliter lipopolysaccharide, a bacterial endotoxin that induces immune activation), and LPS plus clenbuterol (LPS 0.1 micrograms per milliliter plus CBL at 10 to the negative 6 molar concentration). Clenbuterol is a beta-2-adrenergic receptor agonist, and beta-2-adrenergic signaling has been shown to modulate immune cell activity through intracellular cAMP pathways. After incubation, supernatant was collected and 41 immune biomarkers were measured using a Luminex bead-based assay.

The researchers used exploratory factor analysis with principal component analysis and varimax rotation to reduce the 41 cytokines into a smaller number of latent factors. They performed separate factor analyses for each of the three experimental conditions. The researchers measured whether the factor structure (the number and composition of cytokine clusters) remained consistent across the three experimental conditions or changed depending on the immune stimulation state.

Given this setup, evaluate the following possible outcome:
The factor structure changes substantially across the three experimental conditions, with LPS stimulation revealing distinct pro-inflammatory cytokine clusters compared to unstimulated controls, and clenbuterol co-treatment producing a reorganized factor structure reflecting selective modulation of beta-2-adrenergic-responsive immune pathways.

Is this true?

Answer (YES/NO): NO